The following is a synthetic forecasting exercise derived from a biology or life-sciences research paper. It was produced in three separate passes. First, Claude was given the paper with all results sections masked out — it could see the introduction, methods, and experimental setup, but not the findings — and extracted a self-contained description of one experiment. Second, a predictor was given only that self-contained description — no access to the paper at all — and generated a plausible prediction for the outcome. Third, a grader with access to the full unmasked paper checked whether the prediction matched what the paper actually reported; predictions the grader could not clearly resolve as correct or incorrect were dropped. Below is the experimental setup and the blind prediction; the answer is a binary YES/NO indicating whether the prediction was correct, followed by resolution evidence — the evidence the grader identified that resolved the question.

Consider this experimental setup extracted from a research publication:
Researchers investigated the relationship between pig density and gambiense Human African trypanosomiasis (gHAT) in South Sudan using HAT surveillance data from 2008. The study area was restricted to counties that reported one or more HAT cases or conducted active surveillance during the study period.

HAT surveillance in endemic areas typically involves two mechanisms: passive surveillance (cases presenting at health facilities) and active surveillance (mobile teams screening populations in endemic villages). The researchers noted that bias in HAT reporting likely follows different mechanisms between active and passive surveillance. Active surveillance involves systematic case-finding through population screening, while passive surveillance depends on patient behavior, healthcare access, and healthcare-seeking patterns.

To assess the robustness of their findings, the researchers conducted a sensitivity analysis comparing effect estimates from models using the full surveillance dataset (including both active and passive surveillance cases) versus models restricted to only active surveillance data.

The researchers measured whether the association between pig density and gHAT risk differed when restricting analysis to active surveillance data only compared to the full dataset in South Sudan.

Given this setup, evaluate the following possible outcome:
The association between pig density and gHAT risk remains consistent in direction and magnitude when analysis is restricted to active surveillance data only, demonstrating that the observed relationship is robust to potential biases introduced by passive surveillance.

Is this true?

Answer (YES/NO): YES